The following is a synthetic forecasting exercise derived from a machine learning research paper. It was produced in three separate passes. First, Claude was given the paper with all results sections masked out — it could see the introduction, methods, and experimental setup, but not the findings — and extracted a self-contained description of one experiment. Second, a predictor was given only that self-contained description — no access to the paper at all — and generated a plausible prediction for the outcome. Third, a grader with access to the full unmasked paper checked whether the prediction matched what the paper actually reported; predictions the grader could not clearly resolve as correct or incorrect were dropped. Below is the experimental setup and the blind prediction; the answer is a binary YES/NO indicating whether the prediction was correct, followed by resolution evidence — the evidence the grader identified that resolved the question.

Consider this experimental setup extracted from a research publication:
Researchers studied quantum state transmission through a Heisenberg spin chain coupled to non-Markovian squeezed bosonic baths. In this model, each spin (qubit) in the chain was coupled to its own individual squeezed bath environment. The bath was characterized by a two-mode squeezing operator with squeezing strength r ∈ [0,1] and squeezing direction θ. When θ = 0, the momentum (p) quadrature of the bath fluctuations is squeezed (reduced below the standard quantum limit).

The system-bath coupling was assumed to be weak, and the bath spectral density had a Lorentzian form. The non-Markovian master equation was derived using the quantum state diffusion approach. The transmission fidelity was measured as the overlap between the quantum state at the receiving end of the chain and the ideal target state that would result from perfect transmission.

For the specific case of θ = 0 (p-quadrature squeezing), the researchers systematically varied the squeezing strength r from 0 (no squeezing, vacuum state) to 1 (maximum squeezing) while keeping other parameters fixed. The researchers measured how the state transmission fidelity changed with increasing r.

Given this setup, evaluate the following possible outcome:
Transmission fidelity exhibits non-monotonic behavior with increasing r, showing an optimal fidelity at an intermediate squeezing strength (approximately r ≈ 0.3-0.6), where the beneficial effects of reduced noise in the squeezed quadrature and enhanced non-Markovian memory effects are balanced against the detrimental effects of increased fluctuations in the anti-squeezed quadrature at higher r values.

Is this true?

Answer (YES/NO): NO